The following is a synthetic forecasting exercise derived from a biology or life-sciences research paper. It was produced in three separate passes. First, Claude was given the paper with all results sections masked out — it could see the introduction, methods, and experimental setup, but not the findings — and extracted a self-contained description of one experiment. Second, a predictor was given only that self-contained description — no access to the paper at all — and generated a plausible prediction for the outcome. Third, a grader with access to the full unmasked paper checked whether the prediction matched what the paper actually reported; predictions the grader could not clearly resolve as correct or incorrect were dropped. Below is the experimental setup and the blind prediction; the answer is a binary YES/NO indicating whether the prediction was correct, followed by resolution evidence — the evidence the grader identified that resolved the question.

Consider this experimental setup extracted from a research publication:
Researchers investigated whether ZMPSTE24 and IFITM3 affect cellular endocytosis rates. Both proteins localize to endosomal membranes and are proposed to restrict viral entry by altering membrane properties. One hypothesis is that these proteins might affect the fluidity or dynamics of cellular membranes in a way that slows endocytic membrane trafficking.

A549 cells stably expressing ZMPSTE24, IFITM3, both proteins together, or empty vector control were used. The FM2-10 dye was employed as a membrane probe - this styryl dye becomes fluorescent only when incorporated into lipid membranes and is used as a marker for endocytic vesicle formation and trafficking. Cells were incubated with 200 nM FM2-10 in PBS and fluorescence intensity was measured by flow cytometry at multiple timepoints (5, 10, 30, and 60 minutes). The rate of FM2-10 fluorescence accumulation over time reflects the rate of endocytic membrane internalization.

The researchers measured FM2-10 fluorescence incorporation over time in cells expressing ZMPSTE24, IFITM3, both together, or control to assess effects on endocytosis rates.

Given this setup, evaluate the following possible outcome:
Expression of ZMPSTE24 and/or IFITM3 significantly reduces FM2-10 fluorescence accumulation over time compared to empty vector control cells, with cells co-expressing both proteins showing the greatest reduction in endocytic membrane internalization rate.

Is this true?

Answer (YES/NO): YES